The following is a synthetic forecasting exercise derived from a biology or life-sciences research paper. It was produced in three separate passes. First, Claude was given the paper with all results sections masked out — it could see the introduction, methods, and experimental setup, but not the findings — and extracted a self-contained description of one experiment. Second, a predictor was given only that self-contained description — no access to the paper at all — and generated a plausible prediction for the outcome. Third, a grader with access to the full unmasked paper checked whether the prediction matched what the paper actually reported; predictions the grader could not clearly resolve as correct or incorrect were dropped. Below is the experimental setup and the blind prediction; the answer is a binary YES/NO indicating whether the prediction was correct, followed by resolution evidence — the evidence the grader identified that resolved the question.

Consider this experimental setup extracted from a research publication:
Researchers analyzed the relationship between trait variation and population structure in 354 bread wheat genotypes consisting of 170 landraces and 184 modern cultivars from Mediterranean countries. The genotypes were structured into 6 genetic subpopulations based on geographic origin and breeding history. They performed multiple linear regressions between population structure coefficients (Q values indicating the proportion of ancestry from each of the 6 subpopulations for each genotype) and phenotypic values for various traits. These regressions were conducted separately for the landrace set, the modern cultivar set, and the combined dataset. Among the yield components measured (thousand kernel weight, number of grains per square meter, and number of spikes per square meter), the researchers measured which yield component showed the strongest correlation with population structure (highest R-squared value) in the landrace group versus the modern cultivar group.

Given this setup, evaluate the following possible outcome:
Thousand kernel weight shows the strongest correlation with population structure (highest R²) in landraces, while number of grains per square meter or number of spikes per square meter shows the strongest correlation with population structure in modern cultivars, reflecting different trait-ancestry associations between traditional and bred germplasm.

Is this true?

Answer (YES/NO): YES